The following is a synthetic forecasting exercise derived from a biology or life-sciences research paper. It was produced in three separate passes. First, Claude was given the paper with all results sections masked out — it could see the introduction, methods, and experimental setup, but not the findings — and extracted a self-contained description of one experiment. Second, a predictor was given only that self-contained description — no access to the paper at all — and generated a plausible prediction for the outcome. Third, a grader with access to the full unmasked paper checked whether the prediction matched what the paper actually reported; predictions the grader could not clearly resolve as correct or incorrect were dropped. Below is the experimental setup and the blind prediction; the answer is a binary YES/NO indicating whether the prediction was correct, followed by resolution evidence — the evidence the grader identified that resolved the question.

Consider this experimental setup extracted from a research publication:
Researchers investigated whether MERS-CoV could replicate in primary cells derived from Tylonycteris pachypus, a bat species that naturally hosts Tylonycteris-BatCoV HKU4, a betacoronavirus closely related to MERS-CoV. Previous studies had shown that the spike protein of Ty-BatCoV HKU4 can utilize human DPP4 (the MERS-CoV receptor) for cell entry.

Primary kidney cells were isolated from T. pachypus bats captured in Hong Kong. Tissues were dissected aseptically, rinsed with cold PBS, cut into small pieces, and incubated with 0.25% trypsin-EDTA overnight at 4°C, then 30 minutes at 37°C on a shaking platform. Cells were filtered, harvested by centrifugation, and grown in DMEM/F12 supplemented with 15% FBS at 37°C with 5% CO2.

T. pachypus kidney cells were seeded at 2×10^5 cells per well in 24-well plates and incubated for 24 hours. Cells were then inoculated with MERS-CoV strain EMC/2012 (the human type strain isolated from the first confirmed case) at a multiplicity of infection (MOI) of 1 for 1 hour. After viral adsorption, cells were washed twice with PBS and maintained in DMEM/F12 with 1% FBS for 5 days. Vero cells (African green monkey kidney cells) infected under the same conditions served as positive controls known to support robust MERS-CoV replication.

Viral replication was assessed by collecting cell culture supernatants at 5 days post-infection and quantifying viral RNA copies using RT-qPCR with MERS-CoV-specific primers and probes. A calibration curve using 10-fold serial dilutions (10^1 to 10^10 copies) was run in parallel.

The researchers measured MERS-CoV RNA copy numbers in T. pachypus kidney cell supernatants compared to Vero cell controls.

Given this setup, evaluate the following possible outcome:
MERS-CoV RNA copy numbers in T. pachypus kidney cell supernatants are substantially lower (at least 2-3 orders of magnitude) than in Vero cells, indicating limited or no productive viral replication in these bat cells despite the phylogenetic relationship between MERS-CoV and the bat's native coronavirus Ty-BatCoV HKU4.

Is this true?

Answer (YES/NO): YES